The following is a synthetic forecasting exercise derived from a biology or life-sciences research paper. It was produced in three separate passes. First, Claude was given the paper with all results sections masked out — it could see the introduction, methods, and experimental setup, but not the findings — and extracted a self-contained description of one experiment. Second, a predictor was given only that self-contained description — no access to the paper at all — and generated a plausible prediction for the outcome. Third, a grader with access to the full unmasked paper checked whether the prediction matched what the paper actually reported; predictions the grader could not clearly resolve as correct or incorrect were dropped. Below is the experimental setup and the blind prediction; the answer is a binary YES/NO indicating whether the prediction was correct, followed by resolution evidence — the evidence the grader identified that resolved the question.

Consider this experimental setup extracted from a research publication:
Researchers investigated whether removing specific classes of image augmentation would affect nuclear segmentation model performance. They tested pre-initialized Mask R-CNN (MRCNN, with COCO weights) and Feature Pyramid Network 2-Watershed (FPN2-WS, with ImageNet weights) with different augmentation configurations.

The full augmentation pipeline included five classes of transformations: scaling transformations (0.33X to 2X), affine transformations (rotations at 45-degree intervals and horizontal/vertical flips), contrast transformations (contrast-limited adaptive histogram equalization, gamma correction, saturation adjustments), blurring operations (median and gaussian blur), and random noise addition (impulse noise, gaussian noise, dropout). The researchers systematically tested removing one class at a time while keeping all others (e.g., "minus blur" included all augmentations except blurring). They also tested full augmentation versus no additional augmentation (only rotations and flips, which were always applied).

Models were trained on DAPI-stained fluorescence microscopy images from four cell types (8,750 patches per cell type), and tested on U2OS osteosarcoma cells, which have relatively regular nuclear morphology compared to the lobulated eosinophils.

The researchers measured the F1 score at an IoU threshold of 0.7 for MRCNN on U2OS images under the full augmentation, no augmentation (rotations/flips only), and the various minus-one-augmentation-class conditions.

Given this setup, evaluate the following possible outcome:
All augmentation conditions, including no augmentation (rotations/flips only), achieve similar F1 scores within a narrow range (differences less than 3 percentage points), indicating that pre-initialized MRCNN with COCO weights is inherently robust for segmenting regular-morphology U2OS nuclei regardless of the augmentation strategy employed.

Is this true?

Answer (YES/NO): NO